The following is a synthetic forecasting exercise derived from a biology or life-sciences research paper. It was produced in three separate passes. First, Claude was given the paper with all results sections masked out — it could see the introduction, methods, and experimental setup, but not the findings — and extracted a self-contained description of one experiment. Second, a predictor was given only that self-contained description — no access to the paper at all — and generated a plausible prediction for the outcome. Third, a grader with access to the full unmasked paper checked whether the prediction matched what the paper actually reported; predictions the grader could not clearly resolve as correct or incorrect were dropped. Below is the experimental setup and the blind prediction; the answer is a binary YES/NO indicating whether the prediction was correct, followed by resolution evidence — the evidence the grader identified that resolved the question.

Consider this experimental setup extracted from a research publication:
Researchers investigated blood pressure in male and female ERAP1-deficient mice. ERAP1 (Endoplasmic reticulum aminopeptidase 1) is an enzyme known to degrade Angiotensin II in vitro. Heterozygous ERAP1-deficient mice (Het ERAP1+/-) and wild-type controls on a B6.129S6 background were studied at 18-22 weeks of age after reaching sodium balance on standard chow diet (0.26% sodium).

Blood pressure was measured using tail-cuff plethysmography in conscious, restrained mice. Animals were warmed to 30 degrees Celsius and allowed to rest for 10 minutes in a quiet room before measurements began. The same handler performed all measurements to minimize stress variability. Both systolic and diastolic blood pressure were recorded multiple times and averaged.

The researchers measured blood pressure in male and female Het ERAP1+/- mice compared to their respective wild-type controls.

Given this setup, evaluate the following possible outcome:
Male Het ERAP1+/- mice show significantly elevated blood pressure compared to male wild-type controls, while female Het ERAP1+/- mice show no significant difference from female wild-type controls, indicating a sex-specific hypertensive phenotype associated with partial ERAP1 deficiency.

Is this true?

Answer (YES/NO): NO